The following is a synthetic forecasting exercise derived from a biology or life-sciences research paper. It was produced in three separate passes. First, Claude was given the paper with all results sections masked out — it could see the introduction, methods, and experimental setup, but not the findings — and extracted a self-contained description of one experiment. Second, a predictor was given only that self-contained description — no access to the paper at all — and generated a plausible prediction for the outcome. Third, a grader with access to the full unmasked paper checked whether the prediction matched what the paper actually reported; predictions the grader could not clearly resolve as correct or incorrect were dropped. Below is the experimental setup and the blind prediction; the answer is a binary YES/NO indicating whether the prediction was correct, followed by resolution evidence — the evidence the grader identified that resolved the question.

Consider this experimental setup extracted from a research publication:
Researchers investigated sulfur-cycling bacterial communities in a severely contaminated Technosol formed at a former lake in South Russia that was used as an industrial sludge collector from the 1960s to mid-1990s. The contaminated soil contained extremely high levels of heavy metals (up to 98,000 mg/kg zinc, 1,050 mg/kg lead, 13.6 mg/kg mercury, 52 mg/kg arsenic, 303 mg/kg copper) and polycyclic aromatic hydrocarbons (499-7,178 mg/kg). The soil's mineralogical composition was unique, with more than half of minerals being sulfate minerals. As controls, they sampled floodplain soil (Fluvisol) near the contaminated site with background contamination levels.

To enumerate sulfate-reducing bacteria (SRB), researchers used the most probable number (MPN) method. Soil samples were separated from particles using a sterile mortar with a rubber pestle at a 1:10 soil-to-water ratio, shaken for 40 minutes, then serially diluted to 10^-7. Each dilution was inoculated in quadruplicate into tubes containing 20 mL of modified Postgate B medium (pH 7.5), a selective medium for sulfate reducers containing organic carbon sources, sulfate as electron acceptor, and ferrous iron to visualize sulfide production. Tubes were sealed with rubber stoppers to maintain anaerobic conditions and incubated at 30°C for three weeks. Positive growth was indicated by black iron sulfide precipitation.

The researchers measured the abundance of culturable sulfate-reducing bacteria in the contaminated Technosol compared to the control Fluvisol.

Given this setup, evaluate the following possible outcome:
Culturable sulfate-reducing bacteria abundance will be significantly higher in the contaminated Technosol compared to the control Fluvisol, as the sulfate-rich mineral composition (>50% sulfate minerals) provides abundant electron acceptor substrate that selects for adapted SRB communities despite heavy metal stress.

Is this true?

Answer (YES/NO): YES